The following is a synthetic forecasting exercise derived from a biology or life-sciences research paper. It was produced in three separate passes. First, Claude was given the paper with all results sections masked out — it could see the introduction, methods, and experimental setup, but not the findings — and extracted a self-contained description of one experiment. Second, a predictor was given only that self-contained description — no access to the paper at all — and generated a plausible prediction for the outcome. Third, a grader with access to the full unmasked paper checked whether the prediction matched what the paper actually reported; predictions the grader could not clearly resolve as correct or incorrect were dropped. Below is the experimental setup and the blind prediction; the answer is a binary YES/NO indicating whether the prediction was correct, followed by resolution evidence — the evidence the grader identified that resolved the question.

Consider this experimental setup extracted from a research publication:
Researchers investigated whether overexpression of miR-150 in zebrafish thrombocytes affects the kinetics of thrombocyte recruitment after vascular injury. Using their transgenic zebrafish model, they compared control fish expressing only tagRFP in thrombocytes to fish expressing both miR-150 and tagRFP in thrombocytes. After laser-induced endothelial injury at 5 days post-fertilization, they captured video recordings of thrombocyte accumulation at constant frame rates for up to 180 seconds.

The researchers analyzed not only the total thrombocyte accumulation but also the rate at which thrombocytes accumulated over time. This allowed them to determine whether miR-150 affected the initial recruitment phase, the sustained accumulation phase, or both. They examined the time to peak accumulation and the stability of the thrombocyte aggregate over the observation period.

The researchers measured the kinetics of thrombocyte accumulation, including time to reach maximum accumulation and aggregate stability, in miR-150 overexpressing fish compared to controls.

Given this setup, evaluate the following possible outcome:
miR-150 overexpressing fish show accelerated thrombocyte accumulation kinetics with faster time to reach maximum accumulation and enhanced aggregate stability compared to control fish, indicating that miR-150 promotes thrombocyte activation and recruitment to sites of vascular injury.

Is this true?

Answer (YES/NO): NO